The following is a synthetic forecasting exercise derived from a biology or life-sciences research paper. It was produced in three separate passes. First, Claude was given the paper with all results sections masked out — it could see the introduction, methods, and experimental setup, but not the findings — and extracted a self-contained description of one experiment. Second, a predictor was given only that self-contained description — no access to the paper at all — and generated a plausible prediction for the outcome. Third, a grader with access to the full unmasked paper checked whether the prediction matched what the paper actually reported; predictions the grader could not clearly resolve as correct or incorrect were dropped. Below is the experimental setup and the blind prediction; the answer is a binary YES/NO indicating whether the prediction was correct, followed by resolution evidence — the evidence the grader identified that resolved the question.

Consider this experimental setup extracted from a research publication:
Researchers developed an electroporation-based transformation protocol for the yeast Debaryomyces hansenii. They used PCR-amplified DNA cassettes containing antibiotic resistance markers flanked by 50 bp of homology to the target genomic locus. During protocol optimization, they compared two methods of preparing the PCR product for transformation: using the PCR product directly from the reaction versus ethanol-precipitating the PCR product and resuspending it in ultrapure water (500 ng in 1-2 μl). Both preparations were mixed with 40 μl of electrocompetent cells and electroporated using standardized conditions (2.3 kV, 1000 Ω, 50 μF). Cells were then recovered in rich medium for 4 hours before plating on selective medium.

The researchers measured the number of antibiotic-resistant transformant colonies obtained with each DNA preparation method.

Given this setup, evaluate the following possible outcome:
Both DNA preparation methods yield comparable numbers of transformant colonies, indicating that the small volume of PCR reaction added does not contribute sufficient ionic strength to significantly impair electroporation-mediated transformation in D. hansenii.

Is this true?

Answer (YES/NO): NO